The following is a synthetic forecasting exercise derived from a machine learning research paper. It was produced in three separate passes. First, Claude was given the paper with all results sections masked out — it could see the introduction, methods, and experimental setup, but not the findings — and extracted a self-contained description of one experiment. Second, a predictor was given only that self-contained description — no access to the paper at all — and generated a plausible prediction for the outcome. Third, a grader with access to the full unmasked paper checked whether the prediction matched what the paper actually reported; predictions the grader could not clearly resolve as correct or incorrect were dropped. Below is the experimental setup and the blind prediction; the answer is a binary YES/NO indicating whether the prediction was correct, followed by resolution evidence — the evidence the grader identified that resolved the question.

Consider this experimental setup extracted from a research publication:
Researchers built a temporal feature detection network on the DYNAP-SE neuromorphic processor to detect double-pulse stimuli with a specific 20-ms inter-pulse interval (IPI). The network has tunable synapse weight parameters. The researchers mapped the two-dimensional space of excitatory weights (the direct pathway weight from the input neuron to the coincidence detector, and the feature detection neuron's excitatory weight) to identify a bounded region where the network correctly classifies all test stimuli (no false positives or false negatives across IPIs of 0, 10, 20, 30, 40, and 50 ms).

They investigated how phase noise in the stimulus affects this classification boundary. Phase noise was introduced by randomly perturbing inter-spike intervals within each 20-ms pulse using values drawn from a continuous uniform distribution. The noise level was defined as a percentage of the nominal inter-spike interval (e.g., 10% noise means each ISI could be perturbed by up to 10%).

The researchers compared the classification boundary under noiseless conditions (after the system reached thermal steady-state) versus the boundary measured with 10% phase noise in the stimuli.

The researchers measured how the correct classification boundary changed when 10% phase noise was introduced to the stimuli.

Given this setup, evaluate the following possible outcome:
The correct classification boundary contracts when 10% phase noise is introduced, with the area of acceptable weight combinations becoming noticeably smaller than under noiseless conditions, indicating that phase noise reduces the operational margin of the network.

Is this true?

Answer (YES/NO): YES